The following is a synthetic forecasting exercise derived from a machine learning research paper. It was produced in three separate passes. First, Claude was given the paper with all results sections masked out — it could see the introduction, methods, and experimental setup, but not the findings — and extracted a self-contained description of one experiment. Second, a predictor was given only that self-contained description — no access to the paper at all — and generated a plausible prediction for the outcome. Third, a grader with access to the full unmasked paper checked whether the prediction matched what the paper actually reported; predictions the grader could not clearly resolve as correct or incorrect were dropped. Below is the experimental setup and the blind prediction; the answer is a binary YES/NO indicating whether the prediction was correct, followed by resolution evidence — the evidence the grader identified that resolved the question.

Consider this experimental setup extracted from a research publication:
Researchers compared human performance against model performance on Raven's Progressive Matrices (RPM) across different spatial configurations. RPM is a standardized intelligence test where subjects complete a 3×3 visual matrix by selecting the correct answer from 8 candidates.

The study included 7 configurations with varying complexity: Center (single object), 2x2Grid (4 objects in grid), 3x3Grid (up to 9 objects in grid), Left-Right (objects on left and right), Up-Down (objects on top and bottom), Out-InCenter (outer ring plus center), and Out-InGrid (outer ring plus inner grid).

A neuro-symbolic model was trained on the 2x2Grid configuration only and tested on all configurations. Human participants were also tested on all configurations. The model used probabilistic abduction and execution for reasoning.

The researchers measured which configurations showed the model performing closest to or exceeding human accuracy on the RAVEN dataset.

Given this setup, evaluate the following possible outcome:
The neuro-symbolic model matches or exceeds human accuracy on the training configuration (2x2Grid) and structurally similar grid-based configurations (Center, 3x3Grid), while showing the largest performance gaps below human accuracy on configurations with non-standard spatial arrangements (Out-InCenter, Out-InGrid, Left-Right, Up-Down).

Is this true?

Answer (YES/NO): NO